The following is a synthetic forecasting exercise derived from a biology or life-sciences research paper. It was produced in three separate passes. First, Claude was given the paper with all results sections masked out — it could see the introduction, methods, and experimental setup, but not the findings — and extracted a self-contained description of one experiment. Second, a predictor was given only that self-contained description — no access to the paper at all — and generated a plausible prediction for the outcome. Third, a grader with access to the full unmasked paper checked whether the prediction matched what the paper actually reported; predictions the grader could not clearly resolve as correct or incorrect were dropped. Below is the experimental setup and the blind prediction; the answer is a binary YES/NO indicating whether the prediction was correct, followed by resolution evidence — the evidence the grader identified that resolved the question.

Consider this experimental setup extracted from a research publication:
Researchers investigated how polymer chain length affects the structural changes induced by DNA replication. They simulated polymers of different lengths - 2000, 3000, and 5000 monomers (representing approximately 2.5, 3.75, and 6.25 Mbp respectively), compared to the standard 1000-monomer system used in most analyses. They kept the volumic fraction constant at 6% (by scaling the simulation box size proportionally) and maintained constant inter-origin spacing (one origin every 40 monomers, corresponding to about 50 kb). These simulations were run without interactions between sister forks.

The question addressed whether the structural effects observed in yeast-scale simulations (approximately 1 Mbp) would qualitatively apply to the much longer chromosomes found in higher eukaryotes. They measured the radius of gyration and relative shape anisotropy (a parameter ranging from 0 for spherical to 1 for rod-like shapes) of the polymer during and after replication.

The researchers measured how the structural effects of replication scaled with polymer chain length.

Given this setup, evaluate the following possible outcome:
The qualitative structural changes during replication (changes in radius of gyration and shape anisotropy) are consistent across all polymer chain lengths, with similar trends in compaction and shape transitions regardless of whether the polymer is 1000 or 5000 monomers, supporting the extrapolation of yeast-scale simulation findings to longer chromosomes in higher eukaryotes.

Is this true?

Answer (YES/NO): YES